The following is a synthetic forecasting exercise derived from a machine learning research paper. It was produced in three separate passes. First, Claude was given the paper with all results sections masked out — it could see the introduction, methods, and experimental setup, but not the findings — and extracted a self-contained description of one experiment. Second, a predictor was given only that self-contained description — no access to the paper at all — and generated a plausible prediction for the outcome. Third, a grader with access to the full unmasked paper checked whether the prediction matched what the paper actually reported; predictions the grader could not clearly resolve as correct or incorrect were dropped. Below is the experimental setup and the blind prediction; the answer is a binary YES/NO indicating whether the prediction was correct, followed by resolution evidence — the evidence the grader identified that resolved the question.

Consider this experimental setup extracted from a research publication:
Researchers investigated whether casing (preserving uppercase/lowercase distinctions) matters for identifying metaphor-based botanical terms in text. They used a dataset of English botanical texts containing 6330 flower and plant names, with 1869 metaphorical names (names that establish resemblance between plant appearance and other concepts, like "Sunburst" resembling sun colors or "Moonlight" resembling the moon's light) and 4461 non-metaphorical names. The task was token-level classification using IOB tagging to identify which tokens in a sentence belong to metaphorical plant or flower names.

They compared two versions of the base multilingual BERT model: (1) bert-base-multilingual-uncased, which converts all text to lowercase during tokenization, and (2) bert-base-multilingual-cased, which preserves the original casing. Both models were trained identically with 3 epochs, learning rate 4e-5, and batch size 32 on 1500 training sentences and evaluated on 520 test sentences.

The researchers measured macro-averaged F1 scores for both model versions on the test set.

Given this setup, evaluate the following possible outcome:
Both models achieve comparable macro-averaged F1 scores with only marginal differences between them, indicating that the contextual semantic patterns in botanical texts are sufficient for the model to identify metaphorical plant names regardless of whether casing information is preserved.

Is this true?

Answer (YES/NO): NO